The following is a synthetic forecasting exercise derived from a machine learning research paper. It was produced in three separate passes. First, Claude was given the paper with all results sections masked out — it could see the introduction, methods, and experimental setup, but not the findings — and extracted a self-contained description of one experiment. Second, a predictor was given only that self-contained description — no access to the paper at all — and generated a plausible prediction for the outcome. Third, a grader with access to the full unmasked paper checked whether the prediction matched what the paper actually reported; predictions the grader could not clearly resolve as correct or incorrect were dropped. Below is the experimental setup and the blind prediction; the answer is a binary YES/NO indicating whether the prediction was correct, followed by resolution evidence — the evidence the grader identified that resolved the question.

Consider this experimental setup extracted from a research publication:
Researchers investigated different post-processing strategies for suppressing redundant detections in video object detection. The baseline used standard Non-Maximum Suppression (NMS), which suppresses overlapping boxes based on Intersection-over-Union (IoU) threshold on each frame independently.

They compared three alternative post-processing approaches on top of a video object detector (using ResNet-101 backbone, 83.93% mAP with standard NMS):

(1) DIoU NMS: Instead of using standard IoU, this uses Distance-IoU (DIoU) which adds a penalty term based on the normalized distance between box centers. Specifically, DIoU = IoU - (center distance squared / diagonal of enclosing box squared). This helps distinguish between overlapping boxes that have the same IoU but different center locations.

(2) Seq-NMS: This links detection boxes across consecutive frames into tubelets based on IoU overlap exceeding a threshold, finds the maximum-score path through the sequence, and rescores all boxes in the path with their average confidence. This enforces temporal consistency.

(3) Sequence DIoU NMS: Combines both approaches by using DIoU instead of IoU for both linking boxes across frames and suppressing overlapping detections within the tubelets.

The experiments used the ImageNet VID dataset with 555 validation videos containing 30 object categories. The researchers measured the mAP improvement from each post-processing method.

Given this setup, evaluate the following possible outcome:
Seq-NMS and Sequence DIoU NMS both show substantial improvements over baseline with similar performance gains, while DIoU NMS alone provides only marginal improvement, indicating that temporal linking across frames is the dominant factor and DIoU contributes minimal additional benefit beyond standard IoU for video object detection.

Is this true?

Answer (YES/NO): NO